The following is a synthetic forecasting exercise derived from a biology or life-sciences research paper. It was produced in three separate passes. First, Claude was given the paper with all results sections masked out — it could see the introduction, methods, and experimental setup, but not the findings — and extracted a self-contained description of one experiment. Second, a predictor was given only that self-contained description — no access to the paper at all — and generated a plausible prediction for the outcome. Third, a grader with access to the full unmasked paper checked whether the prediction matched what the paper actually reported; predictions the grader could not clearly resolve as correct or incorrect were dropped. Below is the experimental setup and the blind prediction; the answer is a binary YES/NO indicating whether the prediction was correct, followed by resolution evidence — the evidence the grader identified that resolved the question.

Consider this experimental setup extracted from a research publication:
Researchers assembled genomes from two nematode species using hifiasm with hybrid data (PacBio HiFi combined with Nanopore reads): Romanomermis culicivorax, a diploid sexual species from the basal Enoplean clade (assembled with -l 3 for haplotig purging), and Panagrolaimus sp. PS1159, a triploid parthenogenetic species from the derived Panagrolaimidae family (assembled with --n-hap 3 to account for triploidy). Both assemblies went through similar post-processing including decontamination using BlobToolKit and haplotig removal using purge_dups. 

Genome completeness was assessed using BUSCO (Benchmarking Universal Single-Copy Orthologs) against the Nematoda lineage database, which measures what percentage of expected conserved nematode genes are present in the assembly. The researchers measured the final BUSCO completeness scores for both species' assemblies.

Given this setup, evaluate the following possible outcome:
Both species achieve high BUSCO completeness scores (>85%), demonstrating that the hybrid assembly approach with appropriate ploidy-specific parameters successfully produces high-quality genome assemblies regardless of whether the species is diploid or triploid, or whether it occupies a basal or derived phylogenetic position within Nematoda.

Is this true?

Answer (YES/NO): NO